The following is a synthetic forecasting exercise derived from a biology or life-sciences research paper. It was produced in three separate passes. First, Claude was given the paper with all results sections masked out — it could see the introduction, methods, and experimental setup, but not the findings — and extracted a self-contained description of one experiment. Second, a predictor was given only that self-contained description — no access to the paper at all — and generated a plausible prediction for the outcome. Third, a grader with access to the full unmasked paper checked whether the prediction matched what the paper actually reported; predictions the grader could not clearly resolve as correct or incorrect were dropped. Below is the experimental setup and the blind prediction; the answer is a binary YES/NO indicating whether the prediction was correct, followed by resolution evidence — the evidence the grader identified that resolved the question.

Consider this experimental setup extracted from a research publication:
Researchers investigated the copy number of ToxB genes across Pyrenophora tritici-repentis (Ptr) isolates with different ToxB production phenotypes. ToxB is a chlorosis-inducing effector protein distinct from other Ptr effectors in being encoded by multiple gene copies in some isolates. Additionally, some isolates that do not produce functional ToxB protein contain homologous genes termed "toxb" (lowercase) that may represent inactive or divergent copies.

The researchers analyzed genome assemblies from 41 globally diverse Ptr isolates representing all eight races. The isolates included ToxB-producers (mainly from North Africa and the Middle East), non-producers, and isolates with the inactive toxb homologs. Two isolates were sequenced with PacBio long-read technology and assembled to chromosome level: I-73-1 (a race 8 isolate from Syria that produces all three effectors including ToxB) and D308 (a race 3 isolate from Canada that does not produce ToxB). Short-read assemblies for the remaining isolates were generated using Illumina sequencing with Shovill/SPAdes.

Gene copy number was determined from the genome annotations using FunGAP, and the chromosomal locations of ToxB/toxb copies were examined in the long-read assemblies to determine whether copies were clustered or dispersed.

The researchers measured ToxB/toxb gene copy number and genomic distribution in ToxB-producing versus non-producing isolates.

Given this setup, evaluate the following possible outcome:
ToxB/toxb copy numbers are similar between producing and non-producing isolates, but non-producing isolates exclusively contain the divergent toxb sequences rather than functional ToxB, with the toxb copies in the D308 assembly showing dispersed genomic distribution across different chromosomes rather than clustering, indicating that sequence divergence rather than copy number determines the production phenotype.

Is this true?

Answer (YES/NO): NO